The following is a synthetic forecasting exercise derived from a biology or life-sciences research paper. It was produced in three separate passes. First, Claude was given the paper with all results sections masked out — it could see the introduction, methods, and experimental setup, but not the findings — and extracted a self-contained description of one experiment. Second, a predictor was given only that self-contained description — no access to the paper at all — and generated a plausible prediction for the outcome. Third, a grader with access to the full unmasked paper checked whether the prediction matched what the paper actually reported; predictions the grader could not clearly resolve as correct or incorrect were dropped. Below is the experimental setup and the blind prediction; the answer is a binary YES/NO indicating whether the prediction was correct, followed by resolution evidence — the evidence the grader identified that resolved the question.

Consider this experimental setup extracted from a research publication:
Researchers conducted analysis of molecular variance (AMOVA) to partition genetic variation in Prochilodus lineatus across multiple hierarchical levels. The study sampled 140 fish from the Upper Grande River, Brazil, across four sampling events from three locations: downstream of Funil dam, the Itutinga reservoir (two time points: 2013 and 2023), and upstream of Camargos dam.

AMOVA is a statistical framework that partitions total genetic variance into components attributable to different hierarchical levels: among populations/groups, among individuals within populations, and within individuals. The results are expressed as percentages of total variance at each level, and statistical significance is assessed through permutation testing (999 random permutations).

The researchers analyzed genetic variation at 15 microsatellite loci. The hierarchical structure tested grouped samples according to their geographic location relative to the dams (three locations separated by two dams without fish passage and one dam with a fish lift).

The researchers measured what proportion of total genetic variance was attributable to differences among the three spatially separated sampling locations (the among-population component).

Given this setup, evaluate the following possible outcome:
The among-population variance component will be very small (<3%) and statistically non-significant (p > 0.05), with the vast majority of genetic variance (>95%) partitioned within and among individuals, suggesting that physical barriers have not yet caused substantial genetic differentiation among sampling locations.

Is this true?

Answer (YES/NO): NO